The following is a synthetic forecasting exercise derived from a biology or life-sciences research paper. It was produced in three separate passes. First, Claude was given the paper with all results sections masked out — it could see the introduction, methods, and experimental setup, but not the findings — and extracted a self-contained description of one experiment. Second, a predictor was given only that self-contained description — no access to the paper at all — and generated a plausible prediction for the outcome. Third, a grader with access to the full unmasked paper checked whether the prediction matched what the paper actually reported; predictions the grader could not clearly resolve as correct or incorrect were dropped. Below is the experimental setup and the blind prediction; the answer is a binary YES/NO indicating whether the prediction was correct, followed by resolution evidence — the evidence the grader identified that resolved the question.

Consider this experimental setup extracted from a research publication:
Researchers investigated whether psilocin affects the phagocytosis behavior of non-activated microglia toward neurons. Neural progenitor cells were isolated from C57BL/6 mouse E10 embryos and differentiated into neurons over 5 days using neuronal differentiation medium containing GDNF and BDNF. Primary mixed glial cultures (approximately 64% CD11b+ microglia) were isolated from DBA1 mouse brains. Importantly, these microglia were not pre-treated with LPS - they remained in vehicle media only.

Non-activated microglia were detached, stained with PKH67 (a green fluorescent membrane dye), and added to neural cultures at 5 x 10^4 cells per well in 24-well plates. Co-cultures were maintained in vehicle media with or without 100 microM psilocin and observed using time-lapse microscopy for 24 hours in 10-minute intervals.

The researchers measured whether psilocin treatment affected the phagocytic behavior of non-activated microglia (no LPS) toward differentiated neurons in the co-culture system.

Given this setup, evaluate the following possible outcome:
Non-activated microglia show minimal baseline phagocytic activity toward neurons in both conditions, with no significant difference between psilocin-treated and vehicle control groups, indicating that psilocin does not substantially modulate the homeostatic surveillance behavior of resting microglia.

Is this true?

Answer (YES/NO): NO